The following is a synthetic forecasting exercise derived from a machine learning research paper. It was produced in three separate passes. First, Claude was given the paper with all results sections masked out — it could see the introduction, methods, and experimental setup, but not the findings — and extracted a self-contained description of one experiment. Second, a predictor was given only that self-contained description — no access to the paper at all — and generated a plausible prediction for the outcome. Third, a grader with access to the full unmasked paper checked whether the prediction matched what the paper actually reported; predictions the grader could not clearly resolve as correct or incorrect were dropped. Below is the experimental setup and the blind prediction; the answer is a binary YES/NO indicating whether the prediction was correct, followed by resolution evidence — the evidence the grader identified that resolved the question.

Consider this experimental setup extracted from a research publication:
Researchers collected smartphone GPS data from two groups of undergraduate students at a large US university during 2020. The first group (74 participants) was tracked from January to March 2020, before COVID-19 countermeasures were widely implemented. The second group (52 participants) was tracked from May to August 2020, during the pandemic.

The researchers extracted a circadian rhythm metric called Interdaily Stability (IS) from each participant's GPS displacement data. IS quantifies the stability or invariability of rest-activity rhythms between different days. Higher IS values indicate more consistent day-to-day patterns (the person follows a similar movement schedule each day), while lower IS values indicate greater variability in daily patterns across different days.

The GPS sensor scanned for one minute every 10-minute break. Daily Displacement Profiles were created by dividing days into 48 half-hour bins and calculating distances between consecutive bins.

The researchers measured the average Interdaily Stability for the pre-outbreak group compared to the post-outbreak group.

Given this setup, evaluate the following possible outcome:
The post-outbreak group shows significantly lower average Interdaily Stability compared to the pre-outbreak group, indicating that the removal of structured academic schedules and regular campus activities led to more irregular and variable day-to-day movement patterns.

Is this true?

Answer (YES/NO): NO